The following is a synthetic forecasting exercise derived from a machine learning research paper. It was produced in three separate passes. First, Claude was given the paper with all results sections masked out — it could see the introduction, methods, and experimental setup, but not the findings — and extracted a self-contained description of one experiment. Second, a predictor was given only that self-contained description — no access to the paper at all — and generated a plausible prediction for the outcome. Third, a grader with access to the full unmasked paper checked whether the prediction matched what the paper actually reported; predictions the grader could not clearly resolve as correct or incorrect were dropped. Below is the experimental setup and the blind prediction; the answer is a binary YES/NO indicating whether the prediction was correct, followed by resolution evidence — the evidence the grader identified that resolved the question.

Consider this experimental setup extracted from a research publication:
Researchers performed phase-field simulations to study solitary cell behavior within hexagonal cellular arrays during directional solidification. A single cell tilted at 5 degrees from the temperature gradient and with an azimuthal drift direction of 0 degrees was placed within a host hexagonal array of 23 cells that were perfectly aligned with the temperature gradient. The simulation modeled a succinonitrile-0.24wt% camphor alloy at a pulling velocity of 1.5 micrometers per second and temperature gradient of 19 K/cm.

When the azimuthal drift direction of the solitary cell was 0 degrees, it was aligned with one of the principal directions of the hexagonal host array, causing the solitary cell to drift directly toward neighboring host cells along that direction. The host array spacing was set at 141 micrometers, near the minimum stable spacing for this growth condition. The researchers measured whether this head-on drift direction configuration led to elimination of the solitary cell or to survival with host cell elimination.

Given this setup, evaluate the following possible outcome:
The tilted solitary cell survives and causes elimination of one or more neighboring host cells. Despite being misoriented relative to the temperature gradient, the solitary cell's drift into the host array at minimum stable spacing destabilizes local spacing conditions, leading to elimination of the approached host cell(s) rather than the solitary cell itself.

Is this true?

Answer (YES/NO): YES